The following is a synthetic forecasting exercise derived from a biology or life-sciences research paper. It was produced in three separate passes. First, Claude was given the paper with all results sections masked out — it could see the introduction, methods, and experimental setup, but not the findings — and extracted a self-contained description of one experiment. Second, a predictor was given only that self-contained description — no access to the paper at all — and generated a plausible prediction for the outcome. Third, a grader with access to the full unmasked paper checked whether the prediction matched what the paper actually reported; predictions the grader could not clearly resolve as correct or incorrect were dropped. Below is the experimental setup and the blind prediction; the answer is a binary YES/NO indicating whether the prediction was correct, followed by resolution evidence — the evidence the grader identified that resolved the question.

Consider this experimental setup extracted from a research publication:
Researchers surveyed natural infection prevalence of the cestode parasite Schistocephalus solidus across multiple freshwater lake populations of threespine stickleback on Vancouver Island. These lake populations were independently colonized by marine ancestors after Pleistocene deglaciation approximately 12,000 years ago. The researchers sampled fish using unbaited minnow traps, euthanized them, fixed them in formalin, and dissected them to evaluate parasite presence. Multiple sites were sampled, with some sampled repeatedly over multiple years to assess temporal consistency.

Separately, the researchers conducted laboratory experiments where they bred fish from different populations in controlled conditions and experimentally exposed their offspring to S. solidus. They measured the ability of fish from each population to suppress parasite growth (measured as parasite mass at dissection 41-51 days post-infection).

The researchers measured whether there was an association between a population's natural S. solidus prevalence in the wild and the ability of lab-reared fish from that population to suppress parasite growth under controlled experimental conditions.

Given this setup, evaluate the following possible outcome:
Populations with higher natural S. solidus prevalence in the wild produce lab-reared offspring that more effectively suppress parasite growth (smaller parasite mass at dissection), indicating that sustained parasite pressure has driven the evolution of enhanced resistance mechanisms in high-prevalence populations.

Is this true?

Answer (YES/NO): NO